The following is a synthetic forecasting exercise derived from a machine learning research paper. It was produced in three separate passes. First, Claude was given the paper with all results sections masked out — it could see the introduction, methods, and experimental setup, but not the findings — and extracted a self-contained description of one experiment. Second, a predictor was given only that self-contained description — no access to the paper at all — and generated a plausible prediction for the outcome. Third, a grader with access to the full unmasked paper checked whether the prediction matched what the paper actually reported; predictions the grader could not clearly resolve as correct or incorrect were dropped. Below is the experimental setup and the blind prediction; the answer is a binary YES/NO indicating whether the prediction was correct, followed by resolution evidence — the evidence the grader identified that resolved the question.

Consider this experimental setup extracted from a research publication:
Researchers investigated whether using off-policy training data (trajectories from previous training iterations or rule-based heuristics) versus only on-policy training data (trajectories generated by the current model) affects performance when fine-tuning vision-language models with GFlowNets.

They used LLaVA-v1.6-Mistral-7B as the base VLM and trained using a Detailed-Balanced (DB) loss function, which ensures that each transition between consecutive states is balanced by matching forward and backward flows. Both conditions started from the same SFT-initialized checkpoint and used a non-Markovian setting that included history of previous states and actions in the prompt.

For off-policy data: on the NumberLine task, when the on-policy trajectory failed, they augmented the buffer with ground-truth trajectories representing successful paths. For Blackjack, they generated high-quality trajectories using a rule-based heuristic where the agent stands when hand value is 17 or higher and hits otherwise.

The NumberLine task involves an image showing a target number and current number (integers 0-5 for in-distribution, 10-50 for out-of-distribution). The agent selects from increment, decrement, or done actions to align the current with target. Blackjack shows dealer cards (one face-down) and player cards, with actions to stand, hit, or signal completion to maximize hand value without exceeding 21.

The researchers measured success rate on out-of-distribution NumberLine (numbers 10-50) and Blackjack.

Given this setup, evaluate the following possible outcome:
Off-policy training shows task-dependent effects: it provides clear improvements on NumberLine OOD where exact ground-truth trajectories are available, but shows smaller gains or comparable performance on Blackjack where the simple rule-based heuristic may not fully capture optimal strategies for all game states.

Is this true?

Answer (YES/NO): YES